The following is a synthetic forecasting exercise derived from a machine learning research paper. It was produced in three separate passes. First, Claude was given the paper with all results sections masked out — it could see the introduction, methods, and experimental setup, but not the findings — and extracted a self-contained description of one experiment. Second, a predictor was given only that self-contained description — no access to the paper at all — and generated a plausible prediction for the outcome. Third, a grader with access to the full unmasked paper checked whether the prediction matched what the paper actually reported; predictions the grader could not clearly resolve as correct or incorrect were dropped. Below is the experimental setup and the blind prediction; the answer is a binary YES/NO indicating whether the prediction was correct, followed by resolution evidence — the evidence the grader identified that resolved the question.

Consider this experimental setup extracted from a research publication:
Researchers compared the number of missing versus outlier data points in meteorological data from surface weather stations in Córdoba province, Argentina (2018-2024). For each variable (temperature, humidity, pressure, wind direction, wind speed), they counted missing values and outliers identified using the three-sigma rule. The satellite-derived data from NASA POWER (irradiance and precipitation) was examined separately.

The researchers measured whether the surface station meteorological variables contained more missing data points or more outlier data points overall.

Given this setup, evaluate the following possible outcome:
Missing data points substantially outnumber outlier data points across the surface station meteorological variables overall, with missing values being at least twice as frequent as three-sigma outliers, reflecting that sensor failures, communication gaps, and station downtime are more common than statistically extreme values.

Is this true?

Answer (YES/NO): NO